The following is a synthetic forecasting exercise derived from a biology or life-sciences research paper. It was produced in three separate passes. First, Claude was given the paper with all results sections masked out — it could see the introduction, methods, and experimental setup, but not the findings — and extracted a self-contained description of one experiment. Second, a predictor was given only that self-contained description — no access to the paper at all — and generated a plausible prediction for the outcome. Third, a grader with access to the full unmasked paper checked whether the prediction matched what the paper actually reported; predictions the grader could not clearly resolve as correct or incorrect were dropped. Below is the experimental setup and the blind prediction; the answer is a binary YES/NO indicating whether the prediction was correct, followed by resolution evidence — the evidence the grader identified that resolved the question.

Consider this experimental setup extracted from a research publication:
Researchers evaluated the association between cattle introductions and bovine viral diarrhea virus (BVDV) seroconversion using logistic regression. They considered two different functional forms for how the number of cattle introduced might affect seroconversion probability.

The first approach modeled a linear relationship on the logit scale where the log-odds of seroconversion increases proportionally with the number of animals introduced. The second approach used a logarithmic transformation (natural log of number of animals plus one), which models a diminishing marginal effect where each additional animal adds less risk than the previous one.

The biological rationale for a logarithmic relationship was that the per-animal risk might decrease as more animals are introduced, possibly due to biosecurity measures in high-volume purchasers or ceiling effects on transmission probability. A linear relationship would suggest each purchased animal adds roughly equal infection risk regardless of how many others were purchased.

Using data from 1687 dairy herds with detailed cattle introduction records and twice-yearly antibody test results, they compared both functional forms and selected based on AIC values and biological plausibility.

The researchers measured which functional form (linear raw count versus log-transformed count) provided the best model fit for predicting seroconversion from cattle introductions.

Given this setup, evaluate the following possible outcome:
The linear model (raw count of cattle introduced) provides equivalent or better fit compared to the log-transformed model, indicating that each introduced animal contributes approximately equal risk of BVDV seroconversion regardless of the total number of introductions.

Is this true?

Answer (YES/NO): NO